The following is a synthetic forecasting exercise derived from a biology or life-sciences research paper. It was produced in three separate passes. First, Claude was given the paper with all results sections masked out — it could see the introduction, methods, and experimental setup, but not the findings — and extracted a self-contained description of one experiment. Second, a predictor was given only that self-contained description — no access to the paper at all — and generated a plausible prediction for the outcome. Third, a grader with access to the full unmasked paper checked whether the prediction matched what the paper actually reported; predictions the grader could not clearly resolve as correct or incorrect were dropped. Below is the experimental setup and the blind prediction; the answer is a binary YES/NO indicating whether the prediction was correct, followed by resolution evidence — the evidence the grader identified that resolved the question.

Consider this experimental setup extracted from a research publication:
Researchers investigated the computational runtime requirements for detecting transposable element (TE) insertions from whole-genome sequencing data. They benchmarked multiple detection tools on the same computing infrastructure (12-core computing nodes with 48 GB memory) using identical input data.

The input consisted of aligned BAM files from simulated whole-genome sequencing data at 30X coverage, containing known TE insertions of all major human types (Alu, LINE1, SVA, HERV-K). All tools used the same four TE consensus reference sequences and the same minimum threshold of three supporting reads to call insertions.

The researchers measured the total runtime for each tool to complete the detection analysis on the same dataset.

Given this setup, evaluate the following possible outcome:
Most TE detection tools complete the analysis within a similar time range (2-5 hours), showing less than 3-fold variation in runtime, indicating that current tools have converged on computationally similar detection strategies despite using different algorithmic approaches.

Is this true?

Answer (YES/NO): NO